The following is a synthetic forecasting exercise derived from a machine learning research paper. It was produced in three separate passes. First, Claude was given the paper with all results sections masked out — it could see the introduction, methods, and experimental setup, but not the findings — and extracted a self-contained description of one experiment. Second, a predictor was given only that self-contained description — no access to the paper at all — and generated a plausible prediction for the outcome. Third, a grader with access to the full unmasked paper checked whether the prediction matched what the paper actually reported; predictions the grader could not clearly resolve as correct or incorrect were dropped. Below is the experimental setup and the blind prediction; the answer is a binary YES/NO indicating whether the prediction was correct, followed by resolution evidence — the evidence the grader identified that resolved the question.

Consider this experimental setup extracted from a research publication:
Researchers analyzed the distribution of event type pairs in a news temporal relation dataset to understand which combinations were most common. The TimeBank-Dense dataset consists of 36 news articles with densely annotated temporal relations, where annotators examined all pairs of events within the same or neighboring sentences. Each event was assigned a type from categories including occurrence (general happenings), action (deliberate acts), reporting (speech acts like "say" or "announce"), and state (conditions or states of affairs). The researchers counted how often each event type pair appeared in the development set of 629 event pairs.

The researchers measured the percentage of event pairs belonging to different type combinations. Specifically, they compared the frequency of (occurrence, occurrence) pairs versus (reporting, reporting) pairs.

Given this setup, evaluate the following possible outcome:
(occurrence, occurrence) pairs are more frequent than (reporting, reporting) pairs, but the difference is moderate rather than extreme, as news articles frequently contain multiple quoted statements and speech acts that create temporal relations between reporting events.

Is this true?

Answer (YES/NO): NO